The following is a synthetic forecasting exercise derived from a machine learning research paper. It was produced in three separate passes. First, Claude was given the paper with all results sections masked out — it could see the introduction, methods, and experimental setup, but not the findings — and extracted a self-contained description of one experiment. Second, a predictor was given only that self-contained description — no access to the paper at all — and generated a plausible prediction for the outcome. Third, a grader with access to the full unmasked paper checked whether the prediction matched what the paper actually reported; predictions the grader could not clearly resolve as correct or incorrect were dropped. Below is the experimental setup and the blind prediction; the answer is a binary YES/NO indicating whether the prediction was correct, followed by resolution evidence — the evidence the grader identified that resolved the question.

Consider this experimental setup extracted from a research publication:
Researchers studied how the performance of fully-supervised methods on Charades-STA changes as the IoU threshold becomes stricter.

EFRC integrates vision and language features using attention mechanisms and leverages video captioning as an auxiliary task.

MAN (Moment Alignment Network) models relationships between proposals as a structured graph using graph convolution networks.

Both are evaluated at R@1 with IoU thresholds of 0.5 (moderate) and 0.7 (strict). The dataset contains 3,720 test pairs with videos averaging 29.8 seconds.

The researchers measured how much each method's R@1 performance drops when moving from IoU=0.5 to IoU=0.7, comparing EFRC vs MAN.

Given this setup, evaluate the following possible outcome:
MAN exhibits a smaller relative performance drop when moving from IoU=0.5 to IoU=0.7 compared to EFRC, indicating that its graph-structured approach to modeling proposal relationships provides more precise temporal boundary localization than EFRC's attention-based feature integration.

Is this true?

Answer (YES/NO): YES